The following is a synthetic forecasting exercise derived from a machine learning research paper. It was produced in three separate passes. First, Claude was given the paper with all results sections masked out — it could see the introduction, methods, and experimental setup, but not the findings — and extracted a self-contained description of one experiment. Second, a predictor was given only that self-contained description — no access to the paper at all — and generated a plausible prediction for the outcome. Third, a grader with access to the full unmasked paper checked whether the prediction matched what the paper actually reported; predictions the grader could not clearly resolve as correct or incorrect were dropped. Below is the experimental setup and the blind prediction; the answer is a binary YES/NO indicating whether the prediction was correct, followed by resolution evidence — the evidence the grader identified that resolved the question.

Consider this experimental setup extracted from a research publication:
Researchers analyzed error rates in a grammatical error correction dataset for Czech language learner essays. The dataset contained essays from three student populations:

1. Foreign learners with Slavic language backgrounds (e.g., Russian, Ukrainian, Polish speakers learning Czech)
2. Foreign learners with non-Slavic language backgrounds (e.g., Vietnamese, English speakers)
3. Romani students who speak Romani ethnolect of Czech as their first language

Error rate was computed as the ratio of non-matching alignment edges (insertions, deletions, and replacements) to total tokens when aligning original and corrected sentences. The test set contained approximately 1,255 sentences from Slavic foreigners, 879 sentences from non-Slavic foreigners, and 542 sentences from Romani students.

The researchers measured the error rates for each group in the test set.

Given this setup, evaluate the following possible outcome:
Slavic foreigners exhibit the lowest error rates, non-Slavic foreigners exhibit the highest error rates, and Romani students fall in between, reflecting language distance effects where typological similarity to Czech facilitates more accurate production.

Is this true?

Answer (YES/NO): NO